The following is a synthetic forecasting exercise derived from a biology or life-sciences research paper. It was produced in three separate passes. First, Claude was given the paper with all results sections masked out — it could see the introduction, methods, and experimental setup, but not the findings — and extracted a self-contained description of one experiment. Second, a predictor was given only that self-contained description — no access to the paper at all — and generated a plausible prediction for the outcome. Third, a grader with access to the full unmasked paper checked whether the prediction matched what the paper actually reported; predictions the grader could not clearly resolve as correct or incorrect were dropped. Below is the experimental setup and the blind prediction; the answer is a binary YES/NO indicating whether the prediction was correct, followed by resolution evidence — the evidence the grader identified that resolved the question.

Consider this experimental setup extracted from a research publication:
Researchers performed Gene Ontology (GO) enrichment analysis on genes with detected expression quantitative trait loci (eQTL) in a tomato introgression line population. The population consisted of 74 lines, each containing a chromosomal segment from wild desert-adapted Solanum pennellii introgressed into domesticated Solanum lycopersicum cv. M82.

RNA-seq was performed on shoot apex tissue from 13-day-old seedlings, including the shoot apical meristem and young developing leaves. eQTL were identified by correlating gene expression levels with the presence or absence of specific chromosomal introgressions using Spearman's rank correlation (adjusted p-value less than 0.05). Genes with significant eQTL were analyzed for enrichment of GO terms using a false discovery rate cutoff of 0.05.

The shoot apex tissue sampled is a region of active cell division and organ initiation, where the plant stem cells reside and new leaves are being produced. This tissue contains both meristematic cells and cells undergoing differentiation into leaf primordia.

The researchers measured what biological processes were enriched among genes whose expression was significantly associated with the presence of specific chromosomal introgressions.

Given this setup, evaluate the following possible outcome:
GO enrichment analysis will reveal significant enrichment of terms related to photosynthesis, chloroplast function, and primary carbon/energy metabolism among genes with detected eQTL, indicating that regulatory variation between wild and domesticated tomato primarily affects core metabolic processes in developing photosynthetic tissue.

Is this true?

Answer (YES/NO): YES